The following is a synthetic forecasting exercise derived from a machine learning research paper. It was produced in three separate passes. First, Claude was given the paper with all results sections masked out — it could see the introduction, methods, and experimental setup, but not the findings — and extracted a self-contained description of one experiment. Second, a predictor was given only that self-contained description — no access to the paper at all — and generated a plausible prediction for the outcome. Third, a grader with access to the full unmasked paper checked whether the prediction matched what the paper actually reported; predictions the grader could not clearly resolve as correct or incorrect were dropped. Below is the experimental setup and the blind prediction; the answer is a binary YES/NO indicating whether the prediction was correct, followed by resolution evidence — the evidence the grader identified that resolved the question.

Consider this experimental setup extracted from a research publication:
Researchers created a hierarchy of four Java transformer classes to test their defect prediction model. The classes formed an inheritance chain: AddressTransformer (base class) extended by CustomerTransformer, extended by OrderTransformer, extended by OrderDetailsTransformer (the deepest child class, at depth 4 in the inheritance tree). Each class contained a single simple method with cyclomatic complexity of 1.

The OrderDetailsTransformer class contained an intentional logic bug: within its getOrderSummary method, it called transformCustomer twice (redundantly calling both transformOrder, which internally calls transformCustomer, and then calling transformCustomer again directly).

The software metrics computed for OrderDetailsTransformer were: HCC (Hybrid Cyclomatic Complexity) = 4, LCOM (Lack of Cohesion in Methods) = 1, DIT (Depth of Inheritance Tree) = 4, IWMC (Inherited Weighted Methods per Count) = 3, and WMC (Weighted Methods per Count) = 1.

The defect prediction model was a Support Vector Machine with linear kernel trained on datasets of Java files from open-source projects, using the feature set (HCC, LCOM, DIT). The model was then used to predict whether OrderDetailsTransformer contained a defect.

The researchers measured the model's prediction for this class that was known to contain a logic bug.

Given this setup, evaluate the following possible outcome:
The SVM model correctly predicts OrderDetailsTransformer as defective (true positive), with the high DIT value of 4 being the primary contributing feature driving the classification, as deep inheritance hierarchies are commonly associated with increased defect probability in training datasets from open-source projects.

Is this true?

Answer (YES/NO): NO